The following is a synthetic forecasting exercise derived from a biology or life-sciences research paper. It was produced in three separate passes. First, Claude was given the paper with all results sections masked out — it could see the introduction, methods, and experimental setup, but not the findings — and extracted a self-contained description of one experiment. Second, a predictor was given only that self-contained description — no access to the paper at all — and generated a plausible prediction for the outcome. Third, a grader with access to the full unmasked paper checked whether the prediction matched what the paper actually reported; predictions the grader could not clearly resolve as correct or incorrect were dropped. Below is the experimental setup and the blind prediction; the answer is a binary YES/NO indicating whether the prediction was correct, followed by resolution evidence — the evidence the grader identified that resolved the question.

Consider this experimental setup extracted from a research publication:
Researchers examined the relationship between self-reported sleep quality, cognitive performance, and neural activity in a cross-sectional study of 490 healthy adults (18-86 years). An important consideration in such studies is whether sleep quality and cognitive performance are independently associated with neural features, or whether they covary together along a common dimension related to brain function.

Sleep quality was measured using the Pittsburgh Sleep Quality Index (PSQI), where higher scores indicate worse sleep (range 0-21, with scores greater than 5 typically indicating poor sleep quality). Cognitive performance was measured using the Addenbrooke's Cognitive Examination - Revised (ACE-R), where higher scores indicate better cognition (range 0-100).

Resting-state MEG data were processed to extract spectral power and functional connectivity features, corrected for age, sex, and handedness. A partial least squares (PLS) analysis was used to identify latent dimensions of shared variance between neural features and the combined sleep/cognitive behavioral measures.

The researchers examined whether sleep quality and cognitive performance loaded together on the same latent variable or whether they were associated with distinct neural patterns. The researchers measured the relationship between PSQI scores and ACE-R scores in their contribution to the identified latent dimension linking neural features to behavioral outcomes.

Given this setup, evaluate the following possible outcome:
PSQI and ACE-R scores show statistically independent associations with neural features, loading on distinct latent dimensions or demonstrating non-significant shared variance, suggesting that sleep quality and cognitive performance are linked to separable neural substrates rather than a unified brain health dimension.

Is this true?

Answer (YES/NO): NO